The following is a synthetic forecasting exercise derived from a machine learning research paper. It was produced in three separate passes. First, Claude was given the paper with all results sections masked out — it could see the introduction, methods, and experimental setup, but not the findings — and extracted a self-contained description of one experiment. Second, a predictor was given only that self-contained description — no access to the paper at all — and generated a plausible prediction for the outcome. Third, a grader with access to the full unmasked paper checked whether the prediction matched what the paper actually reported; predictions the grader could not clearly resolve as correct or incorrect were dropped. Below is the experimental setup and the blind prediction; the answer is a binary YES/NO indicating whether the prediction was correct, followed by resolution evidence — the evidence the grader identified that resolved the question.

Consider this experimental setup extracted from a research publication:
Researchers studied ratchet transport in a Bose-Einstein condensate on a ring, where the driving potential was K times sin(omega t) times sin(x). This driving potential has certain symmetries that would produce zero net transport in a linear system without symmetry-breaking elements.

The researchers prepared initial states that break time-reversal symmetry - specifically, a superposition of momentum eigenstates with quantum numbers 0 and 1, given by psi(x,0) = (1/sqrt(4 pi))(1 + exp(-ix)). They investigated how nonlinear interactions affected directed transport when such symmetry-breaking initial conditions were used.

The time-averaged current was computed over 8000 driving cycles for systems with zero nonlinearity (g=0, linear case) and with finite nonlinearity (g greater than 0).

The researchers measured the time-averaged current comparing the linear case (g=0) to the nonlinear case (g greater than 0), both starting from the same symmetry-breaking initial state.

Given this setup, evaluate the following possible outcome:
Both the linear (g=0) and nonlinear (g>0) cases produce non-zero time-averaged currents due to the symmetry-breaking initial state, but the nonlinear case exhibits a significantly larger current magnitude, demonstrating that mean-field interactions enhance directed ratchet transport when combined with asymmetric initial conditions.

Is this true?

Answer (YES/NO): NO